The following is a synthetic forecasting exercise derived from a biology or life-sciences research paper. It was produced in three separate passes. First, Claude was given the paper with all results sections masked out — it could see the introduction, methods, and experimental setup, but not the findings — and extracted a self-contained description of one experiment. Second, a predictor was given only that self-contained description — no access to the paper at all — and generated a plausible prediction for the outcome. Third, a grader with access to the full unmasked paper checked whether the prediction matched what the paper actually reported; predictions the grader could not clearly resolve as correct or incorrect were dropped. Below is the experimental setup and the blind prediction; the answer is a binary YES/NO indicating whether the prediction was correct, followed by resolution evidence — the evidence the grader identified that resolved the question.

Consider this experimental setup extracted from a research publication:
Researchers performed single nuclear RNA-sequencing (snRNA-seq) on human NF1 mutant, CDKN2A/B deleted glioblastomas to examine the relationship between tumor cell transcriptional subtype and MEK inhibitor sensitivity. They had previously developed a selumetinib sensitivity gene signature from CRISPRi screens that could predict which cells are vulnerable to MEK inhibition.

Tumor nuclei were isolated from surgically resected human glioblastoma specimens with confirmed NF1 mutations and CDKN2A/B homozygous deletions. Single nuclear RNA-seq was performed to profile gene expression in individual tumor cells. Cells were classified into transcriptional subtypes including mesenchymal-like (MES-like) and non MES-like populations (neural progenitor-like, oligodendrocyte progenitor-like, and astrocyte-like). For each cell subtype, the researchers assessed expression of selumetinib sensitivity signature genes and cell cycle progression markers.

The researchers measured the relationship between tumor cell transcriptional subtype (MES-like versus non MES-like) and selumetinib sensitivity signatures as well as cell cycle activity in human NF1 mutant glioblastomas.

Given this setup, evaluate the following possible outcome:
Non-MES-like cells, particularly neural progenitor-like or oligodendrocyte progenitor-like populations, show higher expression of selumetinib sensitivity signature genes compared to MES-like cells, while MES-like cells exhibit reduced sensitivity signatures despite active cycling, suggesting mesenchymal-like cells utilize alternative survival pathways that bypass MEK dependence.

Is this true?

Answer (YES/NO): NO